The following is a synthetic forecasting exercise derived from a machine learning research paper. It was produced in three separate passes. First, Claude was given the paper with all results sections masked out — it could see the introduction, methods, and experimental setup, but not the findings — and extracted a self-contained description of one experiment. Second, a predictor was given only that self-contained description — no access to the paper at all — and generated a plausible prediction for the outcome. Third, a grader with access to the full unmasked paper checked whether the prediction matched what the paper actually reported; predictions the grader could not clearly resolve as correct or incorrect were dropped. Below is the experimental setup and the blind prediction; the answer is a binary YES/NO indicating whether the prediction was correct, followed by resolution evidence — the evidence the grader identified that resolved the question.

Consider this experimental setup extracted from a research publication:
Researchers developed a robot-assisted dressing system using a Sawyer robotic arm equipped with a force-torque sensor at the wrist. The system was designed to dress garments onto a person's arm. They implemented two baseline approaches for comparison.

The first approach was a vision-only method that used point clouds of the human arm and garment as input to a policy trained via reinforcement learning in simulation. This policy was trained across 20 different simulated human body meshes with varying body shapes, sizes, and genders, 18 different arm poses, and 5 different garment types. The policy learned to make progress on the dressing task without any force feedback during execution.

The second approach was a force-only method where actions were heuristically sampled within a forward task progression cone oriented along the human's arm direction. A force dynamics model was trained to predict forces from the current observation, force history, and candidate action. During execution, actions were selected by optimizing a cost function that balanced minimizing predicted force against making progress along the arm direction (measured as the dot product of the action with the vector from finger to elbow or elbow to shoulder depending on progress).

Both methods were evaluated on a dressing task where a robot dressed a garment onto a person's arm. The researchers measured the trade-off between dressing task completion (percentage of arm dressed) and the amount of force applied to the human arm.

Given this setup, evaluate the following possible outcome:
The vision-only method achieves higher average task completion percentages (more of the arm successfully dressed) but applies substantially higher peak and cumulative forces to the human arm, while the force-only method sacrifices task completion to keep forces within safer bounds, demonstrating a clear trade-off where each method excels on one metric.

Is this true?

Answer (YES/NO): NO